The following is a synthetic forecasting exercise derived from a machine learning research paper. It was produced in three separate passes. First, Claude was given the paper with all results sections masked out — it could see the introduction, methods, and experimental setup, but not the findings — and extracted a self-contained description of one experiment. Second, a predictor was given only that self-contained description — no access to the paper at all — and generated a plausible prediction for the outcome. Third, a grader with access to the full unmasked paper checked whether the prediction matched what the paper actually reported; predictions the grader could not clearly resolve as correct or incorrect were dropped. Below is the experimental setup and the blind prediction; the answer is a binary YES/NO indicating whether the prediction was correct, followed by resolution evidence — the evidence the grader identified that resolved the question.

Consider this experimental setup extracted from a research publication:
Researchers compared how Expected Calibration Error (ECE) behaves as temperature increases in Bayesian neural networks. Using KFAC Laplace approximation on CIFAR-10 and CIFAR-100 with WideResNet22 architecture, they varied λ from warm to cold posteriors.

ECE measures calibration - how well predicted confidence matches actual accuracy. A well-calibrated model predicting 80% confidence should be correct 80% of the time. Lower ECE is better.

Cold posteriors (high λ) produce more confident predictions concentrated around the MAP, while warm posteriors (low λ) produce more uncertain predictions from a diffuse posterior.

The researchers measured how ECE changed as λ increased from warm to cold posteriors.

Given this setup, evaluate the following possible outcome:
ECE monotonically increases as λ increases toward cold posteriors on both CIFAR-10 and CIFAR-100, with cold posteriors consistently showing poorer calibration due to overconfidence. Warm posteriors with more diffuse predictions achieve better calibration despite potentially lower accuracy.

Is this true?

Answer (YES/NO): YES